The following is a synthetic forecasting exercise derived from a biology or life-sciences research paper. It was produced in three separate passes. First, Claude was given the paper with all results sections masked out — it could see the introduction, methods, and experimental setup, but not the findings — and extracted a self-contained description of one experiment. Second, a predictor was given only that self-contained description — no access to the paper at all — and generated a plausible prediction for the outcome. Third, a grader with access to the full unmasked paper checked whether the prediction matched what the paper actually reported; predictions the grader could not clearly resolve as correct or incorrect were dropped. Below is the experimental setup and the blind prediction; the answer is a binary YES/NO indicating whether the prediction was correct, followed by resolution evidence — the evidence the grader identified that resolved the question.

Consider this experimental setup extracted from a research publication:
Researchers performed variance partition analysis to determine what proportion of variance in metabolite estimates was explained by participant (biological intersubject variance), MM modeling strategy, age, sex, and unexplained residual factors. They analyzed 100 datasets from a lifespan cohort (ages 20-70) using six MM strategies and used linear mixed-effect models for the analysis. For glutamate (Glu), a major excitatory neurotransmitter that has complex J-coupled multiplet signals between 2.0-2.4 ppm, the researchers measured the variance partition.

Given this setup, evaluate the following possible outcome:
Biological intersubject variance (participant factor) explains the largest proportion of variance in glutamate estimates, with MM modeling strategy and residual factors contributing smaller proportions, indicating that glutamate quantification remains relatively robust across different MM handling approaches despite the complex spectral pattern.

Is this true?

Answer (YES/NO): NO